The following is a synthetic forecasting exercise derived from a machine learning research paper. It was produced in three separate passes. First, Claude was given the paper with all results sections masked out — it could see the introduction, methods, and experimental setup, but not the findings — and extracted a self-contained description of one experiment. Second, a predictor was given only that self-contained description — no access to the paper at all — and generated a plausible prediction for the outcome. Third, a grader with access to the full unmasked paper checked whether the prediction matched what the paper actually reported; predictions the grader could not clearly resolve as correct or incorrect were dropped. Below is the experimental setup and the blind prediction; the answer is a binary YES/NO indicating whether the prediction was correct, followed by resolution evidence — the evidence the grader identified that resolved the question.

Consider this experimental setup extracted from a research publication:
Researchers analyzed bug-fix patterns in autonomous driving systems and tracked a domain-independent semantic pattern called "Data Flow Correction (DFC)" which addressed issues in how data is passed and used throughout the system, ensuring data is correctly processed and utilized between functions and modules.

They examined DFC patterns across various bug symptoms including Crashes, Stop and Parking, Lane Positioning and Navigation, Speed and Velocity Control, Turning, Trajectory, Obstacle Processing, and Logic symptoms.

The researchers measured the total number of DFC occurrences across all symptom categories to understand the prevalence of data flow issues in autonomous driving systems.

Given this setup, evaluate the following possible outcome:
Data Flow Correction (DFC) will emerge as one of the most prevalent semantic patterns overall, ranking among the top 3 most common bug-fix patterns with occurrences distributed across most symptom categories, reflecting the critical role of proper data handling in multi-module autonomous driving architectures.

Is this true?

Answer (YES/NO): YES